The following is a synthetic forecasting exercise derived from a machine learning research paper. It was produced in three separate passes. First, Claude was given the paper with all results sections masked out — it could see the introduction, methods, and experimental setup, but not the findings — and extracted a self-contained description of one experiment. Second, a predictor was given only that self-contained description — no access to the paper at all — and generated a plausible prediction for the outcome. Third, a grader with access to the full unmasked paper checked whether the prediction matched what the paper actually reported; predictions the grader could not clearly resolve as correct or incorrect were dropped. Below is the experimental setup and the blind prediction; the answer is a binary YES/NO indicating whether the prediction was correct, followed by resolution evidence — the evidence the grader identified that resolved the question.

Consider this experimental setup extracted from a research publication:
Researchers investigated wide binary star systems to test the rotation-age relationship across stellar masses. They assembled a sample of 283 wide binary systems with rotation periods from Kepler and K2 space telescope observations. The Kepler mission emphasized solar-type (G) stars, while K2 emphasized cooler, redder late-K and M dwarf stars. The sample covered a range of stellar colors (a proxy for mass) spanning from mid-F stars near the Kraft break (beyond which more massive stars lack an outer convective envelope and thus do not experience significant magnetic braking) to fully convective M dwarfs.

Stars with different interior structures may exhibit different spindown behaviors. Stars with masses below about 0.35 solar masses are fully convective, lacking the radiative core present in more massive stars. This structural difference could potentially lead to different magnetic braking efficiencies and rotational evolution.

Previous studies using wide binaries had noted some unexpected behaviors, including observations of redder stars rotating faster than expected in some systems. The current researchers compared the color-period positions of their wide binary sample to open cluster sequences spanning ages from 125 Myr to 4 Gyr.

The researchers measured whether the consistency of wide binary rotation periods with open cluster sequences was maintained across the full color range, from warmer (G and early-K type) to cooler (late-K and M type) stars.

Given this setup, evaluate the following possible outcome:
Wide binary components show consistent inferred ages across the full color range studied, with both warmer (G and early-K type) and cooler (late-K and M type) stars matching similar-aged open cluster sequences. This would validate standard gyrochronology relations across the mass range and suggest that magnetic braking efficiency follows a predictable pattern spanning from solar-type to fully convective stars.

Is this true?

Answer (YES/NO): YES